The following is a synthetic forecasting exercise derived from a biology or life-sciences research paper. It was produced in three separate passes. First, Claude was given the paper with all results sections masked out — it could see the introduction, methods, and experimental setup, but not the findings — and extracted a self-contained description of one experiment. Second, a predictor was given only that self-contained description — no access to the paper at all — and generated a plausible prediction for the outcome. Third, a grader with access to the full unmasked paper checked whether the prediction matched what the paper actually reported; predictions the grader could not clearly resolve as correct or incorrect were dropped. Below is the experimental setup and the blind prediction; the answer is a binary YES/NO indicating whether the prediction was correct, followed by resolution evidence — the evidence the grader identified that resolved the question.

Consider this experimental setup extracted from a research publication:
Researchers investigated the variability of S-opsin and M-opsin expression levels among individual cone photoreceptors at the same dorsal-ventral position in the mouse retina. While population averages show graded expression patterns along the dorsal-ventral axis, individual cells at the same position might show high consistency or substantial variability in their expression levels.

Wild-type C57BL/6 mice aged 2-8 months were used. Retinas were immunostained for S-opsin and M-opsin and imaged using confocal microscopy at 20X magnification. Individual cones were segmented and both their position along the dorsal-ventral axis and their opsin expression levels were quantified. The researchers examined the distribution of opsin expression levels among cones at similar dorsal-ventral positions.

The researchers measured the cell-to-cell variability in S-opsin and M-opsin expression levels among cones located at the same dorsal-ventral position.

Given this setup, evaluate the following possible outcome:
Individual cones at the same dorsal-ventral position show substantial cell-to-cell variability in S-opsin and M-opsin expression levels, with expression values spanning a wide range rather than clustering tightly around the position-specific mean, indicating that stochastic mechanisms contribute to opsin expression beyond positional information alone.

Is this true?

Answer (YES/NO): YES